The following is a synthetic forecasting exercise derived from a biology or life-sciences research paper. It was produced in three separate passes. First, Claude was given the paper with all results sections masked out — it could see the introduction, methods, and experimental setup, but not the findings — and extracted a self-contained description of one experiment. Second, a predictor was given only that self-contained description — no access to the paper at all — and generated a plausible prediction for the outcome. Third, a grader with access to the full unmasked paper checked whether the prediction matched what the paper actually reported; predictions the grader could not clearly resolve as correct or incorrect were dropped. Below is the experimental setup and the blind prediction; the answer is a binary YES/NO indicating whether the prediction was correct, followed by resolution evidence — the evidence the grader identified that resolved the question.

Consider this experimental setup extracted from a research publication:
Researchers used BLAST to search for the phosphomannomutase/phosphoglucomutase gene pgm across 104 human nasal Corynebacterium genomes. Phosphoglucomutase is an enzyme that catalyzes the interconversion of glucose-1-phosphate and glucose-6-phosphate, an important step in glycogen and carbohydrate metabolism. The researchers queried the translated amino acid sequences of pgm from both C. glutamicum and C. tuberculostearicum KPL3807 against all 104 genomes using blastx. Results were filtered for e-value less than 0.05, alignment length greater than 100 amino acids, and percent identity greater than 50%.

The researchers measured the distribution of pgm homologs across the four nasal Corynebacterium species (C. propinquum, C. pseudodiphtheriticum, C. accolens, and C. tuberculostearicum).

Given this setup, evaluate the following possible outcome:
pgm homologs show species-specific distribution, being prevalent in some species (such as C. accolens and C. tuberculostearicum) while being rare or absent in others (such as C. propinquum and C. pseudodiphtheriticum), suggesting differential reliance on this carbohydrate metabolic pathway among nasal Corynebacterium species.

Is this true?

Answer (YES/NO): NO